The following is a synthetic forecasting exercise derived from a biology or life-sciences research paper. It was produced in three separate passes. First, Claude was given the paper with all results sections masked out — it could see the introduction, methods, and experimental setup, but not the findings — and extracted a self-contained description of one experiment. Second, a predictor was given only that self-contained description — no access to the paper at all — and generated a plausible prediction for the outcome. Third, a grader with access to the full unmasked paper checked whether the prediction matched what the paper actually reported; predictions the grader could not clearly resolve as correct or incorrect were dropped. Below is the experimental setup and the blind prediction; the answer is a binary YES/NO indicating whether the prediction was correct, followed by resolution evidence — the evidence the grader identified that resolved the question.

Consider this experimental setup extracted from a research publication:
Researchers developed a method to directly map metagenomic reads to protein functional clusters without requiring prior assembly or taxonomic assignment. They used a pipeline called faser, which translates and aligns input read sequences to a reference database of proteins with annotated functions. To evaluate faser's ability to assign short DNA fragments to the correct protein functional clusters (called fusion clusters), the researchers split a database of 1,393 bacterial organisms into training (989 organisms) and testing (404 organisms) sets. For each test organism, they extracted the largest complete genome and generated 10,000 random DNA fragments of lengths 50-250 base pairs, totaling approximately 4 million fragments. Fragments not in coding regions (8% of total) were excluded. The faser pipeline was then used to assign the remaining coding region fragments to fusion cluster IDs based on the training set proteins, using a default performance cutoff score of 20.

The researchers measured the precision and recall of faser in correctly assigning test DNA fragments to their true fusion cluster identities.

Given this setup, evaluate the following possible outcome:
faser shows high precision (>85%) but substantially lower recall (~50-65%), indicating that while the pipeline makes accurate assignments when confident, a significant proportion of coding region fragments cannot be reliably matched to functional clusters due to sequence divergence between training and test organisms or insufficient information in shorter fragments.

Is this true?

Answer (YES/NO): YES